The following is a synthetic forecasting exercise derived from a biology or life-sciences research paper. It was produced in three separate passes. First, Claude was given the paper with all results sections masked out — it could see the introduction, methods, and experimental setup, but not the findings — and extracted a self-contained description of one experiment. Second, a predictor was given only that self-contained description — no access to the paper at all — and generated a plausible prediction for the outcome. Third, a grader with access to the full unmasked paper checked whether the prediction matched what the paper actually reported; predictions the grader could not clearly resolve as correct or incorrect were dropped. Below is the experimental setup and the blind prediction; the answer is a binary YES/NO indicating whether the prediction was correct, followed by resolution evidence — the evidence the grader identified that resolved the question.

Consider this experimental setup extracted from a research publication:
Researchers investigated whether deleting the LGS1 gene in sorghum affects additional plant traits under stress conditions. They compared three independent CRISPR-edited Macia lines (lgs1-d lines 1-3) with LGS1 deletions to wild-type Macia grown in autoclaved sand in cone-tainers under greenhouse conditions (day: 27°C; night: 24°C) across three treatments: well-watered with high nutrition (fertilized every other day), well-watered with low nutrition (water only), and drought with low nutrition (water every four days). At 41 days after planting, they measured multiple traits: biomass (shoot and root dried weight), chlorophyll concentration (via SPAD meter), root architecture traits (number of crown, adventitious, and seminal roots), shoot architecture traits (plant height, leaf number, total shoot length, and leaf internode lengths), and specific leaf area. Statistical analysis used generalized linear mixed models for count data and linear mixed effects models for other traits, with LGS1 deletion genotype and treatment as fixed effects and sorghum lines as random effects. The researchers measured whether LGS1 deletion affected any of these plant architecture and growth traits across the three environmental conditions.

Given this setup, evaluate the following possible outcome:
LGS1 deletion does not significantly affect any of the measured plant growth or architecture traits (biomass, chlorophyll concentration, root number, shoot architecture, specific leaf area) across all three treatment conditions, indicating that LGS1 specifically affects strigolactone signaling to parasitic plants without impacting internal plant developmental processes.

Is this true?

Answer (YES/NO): NO